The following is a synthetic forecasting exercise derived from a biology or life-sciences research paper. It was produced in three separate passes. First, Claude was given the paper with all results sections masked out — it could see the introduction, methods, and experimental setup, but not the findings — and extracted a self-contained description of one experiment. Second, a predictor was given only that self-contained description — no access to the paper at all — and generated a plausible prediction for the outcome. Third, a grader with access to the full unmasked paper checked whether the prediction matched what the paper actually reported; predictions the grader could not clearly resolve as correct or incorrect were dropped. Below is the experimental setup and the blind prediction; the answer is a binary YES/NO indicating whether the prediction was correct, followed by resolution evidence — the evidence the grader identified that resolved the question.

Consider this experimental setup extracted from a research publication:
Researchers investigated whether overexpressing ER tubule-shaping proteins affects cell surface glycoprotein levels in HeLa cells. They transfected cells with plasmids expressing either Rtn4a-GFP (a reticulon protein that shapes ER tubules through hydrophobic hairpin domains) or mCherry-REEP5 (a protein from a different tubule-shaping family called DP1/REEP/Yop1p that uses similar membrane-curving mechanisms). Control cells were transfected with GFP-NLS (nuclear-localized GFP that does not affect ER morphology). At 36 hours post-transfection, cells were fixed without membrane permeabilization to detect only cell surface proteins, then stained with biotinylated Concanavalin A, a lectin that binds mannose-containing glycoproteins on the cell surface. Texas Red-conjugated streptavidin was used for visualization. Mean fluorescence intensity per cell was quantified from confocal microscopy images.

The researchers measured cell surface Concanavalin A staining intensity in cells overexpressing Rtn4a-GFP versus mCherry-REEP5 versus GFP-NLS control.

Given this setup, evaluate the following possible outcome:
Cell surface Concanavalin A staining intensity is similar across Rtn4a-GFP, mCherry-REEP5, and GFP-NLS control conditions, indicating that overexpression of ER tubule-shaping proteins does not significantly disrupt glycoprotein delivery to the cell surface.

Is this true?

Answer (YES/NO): NO